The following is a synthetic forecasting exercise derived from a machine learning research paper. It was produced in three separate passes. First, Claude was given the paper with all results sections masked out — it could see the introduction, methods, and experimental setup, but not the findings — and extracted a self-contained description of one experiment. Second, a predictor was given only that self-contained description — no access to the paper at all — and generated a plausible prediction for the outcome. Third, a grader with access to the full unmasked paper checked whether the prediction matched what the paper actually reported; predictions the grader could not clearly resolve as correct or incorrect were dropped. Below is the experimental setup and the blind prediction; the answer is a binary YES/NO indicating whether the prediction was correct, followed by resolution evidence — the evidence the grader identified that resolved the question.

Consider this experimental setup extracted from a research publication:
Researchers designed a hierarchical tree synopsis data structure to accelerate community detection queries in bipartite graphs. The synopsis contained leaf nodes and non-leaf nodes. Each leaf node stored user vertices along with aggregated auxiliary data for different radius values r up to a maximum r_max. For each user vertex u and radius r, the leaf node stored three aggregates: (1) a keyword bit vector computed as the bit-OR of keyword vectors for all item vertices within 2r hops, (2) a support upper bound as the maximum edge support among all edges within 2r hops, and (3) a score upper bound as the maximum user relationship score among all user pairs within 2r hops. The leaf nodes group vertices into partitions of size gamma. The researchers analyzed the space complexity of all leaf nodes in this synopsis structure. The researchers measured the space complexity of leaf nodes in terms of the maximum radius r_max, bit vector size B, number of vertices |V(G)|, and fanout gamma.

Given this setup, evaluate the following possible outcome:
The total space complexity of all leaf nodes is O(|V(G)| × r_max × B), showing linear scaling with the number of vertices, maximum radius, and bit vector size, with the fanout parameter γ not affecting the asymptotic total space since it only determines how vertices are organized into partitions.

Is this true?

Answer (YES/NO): NO